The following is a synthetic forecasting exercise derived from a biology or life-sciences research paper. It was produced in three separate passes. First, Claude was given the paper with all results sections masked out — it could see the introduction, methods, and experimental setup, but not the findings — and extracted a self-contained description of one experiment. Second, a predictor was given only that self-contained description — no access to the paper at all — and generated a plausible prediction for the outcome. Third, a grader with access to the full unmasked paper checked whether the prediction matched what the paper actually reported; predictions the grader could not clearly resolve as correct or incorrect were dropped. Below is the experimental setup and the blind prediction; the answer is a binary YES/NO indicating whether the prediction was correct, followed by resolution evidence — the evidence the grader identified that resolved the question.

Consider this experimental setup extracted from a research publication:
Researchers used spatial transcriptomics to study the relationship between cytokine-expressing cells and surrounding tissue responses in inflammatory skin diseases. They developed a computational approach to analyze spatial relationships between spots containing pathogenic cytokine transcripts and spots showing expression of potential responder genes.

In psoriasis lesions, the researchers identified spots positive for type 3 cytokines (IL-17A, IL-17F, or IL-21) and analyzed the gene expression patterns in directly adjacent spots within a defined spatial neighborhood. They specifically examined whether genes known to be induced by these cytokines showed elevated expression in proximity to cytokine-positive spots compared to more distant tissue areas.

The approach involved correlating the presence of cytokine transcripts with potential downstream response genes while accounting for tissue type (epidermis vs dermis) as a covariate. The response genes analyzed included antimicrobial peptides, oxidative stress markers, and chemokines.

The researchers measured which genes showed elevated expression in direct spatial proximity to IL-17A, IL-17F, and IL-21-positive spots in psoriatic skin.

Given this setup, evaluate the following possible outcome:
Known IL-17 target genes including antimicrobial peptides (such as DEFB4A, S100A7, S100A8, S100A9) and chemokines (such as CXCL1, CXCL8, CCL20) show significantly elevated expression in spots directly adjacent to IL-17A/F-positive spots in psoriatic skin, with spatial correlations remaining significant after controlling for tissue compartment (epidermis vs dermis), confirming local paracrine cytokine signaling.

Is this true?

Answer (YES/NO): YES